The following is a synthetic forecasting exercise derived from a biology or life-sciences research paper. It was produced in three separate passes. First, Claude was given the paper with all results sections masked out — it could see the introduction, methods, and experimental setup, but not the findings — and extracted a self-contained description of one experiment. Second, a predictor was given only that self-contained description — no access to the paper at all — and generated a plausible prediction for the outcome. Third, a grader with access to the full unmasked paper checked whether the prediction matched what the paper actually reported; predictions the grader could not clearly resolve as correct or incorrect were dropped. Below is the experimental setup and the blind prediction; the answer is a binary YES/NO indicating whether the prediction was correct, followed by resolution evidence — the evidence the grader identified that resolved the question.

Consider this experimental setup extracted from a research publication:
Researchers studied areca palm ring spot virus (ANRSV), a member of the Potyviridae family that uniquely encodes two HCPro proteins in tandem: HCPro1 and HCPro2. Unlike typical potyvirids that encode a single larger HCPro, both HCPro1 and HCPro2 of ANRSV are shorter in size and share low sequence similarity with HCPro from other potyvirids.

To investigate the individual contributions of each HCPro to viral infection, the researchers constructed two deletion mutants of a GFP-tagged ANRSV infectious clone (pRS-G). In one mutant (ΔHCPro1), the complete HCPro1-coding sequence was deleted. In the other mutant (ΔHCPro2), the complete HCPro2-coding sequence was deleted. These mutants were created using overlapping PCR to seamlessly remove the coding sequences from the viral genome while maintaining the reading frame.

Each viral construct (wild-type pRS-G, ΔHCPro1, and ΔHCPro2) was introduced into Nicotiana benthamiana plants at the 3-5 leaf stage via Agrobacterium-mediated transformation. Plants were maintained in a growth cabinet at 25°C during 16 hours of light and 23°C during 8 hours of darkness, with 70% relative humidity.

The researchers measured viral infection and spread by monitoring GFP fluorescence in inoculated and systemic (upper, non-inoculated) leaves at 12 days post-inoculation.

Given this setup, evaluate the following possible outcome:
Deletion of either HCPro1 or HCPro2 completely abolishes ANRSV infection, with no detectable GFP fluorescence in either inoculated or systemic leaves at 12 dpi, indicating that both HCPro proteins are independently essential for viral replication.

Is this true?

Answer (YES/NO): NO